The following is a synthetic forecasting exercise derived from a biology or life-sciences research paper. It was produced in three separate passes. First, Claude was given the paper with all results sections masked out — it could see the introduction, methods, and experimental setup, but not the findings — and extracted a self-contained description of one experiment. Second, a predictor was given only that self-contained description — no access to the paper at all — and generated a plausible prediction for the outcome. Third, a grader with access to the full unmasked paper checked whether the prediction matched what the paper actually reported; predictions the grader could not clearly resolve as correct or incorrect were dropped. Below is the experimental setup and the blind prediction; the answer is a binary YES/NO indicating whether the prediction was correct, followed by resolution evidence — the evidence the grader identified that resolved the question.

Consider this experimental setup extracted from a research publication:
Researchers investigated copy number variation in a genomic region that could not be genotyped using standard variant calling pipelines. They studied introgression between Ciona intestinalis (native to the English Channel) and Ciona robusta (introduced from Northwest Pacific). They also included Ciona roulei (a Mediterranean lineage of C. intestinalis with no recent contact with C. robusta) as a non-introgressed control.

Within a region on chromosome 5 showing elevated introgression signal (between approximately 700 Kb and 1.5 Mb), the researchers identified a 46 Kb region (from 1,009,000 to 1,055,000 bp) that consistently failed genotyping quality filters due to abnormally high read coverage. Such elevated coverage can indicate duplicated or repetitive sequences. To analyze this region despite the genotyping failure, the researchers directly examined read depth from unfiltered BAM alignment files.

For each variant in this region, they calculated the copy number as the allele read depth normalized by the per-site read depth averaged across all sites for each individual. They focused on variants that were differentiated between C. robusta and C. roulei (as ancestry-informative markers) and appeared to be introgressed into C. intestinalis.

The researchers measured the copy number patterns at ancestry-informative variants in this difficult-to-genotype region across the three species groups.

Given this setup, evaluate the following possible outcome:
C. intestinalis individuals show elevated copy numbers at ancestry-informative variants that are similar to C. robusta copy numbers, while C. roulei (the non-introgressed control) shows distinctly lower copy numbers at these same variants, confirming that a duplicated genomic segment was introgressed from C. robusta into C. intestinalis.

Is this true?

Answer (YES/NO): NO